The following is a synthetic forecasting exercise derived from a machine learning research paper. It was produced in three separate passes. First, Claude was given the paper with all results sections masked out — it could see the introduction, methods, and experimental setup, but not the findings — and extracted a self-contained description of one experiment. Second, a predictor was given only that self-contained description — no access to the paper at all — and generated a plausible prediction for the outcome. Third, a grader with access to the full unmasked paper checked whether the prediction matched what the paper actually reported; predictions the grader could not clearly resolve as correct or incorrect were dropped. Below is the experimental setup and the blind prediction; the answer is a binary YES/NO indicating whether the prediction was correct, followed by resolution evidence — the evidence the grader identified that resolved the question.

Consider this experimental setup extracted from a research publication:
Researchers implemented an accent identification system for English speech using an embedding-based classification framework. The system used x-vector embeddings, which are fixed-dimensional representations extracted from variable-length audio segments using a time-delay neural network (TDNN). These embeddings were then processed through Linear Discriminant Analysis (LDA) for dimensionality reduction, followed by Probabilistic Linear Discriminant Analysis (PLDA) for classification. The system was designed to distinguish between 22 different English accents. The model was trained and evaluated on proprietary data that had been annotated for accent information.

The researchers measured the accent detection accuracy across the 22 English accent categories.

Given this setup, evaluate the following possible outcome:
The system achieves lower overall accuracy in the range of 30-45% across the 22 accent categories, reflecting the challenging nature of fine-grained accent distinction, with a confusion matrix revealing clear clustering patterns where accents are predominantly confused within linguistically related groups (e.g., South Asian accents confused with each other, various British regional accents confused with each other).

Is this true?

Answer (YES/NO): NO